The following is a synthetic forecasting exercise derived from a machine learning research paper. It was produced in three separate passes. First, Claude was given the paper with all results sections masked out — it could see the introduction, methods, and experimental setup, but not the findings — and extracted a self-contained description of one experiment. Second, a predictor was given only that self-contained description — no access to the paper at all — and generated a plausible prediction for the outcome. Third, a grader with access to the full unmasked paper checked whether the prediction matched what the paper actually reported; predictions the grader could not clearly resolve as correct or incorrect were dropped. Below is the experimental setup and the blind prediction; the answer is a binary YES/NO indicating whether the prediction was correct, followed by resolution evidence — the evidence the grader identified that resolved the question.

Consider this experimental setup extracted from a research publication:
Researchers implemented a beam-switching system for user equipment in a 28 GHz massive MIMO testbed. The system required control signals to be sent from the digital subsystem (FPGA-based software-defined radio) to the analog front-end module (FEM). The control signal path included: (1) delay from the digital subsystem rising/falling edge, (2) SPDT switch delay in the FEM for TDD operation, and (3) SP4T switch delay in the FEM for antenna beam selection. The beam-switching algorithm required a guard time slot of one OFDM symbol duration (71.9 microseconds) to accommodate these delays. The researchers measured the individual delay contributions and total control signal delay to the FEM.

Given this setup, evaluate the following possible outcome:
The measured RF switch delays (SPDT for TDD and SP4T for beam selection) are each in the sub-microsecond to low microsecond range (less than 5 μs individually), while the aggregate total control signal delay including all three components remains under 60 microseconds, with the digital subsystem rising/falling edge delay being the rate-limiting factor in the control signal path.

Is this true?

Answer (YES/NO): NO